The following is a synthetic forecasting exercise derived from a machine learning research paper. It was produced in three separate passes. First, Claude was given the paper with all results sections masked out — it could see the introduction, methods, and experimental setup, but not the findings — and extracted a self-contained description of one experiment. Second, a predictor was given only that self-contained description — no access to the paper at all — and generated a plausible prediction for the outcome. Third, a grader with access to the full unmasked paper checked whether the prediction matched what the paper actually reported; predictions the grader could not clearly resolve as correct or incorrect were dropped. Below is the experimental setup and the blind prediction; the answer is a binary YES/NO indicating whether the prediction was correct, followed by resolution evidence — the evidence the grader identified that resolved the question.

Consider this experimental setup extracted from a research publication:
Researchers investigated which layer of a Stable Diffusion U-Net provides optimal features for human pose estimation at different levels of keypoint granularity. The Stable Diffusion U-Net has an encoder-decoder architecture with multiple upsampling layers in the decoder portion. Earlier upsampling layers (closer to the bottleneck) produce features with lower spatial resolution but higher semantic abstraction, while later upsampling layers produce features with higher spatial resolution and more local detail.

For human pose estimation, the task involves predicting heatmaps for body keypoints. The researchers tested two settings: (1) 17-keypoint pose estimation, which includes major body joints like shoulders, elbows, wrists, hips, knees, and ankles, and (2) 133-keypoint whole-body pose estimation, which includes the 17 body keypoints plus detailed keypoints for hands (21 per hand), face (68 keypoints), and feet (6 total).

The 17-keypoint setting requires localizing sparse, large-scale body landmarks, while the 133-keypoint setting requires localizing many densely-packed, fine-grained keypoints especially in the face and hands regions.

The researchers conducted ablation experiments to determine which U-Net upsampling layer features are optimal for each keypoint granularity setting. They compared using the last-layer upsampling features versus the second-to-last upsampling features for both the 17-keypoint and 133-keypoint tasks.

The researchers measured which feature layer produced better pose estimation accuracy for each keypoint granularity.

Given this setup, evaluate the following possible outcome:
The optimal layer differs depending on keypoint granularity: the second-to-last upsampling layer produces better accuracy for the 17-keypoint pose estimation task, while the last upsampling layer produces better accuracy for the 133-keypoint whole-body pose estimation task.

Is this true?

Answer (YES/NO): NO